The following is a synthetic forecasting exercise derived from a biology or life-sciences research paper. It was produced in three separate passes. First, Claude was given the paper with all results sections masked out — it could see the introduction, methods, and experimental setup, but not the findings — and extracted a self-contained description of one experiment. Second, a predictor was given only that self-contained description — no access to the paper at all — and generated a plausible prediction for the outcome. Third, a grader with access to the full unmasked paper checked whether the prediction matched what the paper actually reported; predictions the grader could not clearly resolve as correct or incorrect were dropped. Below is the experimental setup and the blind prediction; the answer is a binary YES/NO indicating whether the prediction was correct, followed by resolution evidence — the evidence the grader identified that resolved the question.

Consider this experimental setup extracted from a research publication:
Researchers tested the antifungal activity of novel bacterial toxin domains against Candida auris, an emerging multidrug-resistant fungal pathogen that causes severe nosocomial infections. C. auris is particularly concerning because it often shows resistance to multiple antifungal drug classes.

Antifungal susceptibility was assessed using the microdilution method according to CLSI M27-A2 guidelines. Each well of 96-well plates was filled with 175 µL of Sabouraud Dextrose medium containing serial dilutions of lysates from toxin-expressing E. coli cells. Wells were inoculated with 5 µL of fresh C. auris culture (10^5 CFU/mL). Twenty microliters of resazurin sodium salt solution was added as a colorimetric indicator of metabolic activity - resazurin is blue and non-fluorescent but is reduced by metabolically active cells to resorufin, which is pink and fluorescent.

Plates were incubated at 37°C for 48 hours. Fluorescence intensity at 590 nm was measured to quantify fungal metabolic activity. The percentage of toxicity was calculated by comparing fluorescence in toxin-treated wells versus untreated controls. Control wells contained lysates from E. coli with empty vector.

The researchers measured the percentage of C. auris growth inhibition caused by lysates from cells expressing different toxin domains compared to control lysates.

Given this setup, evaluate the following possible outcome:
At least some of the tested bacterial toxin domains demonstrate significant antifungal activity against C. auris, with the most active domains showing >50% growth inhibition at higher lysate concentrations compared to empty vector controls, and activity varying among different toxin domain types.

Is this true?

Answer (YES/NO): YES